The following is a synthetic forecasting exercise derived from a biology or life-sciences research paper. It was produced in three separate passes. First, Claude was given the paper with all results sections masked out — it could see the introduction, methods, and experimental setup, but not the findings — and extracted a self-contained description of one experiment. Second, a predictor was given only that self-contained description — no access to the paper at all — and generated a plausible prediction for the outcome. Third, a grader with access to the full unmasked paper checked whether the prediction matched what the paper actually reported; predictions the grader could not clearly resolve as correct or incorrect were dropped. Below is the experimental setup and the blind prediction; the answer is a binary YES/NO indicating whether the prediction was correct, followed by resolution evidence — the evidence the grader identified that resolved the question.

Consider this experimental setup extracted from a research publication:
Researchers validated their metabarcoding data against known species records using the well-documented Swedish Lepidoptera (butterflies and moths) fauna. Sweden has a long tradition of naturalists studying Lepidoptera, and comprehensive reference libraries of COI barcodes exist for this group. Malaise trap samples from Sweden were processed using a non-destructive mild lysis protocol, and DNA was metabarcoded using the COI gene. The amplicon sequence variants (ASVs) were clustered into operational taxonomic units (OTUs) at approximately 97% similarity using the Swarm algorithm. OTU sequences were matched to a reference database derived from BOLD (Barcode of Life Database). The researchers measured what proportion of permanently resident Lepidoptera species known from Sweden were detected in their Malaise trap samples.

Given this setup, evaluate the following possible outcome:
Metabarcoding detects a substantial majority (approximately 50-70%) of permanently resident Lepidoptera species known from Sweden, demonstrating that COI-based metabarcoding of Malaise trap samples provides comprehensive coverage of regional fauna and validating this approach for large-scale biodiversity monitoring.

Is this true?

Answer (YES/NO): YES